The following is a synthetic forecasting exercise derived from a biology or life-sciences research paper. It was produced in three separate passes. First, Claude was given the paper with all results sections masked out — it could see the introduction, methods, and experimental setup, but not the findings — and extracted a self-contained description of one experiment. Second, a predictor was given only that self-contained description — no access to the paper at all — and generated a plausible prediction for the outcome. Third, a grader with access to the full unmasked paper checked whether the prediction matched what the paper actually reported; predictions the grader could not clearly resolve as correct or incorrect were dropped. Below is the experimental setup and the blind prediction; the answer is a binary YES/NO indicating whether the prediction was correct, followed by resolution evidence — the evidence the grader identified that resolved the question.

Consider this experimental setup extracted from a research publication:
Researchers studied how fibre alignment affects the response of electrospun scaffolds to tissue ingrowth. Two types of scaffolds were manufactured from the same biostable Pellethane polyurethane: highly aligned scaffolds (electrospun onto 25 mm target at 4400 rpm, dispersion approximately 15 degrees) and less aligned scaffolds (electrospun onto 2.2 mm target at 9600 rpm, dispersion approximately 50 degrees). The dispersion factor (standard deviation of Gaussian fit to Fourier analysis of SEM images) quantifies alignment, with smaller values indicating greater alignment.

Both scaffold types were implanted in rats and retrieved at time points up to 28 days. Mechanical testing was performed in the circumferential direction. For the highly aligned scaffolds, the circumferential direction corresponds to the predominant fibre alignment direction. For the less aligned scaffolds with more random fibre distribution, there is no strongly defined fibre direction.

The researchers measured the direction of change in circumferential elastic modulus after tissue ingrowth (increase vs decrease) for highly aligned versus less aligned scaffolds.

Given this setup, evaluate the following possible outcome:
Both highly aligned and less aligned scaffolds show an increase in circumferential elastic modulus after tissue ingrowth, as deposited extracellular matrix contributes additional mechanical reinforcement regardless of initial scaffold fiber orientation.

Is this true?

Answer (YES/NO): NO